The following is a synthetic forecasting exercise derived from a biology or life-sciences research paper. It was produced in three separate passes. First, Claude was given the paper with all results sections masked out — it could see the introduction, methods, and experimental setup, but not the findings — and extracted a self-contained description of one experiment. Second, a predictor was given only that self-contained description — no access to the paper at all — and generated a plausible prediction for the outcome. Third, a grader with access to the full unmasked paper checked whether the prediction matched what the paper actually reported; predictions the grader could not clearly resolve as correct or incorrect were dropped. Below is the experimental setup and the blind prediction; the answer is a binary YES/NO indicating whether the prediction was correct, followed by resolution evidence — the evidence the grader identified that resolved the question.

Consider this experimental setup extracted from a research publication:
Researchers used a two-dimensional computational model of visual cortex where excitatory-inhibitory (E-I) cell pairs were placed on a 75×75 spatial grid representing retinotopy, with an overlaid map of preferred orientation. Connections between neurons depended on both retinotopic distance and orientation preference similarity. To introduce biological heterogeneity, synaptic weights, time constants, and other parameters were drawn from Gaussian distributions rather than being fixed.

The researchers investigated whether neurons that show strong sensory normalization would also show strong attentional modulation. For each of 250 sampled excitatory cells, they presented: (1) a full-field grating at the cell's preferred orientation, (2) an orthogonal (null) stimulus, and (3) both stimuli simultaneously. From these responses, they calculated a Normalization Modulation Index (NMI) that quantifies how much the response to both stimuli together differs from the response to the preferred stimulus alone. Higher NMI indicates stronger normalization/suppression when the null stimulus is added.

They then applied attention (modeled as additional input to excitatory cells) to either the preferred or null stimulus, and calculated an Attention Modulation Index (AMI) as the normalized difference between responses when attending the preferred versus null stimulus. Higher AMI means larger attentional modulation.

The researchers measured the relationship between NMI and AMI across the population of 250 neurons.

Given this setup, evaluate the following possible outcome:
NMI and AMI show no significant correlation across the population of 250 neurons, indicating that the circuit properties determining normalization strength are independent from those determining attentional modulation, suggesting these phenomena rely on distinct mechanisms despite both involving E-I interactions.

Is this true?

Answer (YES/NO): NO